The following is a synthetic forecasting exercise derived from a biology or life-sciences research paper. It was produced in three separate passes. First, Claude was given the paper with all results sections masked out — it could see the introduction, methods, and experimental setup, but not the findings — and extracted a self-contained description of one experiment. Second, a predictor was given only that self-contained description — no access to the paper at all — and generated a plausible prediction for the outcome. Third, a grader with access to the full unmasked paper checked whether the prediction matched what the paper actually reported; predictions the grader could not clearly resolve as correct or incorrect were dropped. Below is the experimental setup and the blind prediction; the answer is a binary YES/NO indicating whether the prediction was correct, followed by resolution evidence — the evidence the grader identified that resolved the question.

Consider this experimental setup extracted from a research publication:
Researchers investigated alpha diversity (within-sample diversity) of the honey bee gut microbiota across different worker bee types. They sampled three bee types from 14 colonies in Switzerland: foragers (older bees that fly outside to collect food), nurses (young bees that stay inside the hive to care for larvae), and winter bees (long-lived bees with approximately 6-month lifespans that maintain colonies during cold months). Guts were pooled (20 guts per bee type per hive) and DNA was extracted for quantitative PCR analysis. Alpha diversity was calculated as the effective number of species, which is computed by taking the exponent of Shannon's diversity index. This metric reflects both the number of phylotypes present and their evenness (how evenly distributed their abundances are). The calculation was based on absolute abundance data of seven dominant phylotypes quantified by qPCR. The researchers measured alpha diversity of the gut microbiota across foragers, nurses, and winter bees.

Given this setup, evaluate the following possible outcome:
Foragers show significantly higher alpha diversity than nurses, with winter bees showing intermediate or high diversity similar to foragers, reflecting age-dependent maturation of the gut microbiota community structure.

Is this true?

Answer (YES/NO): NO